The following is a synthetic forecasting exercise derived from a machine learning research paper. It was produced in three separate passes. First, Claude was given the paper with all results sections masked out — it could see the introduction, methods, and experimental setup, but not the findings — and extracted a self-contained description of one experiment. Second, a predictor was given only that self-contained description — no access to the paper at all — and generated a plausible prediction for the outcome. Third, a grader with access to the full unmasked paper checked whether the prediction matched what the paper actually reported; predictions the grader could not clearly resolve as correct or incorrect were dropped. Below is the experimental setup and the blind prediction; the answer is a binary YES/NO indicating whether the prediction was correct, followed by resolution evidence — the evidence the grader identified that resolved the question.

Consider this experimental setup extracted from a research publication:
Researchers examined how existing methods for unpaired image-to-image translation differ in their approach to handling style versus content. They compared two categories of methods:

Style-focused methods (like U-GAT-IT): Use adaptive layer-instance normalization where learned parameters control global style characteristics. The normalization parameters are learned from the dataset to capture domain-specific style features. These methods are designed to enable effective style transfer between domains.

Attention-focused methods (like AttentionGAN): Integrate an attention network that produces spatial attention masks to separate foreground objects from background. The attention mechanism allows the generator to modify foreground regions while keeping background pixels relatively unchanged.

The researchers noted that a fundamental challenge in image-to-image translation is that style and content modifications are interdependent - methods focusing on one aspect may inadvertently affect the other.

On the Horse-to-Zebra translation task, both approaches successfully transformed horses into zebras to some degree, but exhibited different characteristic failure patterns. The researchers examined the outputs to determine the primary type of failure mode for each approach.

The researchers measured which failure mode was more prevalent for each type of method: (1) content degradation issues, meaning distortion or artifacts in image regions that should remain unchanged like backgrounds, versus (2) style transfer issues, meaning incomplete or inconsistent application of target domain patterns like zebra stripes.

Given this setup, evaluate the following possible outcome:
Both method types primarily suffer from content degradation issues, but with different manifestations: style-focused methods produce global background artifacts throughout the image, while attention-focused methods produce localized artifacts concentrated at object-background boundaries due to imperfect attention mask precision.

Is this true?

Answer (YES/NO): NO